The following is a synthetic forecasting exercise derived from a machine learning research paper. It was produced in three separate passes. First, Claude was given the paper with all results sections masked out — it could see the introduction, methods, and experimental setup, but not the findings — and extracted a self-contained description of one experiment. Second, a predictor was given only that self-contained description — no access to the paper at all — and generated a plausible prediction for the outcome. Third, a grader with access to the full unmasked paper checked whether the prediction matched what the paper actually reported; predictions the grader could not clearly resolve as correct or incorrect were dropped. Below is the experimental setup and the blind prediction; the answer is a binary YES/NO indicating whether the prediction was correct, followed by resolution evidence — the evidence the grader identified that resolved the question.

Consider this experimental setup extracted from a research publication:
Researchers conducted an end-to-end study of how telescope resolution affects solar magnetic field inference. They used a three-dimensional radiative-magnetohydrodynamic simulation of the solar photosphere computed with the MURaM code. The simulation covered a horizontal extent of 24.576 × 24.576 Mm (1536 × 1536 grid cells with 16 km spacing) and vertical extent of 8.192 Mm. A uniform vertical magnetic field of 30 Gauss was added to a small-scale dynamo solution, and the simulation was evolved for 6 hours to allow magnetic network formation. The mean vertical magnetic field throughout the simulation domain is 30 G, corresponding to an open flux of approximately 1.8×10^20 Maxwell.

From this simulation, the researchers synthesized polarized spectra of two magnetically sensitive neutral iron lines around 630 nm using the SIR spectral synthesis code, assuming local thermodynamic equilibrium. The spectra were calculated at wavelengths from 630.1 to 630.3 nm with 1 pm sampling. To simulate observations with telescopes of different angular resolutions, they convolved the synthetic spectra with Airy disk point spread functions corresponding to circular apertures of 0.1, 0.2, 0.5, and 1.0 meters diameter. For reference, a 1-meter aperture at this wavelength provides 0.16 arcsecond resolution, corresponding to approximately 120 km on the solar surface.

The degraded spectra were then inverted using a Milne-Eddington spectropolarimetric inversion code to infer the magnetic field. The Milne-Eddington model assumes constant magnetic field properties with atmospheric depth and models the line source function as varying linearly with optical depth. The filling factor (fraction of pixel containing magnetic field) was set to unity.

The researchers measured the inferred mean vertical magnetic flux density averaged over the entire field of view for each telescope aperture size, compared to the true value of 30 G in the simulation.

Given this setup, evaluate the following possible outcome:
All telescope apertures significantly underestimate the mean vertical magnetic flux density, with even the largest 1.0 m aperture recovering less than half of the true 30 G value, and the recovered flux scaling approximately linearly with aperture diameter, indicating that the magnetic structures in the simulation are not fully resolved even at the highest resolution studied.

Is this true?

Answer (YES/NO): NO